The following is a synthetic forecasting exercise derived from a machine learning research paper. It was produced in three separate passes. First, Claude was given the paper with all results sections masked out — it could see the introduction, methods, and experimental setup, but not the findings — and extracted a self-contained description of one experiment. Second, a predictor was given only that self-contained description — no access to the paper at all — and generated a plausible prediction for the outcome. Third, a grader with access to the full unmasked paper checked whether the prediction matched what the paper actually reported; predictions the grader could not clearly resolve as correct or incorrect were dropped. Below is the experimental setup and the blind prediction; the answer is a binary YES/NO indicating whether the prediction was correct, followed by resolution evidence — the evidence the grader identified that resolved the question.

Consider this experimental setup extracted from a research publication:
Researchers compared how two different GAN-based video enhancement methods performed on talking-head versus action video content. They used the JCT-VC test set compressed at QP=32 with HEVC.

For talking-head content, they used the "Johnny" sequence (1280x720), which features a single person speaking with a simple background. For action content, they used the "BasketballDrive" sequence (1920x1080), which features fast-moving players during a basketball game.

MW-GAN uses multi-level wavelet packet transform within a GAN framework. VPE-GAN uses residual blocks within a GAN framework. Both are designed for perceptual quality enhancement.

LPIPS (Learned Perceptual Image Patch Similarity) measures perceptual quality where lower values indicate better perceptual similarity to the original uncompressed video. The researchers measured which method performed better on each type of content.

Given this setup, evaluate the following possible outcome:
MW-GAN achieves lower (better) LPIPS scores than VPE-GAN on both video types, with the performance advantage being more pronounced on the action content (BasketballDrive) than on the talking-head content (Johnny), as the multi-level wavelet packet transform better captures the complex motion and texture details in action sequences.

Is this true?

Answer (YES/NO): NO